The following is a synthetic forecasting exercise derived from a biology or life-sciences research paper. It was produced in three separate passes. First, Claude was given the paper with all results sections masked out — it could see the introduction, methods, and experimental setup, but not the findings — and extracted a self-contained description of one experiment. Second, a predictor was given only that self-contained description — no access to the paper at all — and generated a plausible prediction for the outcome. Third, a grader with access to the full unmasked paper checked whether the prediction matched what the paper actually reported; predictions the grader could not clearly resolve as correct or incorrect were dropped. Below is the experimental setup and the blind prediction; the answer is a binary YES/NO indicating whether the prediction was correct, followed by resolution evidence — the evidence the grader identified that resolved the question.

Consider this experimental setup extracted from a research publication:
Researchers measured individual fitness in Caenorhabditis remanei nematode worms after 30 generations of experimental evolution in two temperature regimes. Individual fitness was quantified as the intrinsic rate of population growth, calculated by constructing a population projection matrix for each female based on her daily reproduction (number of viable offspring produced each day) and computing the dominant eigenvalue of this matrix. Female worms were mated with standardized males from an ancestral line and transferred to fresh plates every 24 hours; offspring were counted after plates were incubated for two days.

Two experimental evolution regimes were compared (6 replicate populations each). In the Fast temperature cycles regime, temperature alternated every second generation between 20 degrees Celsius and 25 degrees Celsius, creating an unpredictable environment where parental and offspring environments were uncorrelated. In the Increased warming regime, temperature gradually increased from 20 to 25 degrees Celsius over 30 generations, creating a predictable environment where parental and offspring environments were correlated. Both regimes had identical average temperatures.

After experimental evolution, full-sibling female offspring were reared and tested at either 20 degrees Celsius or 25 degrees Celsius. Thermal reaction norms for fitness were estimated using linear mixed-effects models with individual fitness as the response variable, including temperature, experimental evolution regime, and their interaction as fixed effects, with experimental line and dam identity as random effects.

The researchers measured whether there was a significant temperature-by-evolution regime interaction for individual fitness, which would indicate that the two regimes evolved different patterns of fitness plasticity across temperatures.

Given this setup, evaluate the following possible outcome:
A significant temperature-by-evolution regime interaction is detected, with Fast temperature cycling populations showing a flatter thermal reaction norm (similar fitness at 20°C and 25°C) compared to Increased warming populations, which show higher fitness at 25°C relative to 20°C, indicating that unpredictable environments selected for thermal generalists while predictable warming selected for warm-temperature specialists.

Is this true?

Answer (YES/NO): NO